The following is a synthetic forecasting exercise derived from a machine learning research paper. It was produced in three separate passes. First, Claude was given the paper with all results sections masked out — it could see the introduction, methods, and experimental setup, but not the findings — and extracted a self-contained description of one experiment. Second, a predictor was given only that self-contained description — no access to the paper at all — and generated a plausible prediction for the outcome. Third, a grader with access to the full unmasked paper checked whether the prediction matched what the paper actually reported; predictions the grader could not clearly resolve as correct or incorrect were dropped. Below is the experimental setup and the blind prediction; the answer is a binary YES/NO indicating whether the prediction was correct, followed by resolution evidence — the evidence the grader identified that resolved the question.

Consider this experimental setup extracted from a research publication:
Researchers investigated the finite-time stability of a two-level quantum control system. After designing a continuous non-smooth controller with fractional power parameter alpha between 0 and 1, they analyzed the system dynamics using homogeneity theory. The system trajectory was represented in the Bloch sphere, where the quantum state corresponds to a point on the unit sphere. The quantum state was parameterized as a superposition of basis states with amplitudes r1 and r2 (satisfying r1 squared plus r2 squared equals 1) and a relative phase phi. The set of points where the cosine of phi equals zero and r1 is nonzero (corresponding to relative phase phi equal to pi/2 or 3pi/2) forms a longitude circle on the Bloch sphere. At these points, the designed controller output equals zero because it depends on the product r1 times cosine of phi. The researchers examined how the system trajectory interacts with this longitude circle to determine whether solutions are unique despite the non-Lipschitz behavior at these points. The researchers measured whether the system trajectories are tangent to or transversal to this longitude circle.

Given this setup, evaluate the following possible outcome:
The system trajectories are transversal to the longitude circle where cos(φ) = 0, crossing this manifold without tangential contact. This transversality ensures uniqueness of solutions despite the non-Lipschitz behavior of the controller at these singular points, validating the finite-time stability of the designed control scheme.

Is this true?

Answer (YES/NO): YES